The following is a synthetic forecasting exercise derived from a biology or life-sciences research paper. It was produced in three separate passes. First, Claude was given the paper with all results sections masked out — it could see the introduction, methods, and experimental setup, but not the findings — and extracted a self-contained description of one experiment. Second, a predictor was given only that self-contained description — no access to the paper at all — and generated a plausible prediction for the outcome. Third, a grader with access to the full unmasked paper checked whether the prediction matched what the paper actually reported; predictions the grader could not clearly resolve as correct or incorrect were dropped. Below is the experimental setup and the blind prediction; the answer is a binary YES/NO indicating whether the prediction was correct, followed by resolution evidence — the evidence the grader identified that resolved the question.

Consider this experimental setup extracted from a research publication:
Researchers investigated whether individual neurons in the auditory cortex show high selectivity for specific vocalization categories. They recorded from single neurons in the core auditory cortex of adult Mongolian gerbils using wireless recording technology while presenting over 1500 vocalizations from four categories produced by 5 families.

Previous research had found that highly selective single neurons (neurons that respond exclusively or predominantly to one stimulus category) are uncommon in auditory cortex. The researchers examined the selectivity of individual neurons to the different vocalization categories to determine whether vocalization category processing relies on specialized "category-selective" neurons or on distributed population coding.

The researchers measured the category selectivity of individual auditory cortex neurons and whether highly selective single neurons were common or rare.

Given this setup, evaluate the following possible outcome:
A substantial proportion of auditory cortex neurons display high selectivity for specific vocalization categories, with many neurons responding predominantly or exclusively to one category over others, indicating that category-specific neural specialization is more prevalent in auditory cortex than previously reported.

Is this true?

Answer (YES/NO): NO